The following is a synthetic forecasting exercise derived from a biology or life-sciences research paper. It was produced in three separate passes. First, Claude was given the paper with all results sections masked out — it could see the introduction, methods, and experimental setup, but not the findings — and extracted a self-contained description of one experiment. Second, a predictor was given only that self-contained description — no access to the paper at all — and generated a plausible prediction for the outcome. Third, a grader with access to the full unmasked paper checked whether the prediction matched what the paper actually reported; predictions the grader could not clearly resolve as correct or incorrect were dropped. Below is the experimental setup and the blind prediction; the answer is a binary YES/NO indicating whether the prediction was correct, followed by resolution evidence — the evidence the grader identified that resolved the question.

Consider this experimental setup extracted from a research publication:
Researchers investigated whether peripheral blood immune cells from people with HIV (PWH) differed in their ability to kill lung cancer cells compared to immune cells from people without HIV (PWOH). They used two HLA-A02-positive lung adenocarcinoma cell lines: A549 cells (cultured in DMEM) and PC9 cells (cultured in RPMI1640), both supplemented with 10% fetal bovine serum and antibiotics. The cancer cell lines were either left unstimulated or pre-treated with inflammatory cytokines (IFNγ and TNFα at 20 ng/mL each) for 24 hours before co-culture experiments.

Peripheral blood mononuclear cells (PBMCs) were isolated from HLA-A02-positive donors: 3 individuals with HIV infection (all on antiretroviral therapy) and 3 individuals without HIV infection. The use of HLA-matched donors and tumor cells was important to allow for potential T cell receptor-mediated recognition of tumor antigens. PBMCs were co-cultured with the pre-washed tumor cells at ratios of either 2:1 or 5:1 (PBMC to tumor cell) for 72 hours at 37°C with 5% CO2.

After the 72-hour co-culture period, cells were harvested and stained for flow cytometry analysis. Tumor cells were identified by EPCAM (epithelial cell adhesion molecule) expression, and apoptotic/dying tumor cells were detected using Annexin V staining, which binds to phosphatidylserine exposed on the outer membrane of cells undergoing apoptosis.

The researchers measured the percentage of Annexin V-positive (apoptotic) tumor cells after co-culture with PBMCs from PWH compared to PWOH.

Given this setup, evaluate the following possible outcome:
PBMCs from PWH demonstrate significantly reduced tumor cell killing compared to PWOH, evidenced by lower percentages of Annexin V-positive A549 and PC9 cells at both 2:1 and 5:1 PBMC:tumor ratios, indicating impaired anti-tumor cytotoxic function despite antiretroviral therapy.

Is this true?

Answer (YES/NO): YES